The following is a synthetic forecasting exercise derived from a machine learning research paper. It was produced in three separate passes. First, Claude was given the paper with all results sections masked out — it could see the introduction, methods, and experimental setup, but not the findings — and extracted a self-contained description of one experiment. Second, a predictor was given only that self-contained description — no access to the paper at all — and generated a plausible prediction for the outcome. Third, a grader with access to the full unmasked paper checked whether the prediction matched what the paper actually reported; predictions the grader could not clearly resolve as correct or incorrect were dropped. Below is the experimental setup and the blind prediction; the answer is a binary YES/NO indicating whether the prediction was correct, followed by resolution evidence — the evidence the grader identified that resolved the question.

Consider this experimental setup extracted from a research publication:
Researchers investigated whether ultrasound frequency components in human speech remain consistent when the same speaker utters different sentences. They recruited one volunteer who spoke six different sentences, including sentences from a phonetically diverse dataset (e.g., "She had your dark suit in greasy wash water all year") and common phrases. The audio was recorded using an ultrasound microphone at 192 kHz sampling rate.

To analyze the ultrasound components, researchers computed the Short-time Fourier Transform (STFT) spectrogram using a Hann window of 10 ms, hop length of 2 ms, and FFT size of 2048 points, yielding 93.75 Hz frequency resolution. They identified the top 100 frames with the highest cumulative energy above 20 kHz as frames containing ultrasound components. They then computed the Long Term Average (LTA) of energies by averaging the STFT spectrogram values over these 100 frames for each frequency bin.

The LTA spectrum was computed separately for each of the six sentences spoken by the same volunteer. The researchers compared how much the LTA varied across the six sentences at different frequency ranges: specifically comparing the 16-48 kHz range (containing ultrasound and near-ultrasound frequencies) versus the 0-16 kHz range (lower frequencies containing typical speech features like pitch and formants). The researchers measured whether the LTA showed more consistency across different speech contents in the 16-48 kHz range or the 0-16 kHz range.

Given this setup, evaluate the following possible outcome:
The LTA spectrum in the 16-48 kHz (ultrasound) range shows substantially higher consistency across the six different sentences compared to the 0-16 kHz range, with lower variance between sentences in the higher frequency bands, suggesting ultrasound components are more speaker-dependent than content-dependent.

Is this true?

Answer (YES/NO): YES